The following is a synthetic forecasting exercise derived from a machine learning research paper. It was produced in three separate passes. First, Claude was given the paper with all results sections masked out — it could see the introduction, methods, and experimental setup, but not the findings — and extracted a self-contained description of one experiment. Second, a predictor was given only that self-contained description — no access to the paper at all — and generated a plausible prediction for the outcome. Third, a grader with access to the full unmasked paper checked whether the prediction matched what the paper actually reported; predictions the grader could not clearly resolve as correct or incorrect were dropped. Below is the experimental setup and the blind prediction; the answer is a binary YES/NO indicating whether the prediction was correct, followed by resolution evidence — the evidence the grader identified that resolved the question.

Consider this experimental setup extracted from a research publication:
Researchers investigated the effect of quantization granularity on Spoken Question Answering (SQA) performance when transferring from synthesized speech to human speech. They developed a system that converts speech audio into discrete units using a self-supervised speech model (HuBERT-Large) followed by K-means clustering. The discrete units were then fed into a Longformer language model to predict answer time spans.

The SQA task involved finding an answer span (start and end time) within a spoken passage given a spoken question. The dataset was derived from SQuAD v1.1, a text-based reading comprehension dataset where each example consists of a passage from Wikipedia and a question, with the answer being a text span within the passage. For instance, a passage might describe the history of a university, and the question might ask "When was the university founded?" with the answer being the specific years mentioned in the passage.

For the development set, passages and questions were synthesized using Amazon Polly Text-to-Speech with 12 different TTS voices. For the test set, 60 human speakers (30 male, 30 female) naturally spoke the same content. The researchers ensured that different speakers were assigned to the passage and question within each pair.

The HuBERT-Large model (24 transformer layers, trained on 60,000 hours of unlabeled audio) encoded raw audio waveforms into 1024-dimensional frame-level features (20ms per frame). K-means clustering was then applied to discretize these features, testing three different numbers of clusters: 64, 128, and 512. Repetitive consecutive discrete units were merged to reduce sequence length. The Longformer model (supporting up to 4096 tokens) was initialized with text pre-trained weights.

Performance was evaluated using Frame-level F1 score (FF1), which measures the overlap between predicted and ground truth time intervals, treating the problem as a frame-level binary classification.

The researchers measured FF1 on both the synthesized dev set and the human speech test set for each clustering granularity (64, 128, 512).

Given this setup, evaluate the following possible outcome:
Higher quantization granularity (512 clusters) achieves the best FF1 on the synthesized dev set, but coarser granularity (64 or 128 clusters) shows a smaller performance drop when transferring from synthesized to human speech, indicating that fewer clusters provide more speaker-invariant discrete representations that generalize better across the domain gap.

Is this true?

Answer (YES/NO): YES